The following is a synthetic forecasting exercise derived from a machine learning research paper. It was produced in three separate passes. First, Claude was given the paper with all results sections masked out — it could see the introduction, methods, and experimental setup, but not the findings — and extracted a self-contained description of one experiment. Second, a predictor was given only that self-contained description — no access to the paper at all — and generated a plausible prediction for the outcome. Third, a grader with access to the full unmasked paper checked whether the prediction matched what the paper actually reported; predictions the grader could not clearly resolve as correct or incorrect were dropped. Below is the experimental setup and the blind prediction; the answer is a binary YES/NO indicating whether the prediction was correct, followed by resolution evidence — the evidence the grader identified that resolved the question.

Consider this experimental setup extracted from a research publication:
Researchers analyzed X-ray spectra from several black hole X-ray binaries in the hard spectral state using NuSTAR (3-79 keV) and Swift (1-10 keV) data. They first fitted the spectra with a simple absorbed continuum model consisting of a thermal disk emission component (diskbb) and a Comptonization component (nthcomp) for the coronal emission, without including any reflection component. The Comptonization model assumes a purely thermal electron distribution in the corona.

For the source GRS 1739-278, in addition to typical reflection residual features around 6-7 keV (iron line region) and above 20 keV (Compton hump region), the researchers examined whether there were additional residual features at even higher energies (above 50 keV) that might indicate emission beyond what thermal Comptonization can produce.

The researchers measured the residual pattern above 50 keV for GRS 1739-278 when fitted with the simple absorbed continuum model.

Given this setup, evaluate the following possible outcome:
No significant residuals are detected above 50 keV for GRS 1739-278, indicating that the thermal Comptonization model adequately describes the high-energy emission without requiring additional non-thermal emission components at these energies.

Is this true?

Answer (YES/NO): NO